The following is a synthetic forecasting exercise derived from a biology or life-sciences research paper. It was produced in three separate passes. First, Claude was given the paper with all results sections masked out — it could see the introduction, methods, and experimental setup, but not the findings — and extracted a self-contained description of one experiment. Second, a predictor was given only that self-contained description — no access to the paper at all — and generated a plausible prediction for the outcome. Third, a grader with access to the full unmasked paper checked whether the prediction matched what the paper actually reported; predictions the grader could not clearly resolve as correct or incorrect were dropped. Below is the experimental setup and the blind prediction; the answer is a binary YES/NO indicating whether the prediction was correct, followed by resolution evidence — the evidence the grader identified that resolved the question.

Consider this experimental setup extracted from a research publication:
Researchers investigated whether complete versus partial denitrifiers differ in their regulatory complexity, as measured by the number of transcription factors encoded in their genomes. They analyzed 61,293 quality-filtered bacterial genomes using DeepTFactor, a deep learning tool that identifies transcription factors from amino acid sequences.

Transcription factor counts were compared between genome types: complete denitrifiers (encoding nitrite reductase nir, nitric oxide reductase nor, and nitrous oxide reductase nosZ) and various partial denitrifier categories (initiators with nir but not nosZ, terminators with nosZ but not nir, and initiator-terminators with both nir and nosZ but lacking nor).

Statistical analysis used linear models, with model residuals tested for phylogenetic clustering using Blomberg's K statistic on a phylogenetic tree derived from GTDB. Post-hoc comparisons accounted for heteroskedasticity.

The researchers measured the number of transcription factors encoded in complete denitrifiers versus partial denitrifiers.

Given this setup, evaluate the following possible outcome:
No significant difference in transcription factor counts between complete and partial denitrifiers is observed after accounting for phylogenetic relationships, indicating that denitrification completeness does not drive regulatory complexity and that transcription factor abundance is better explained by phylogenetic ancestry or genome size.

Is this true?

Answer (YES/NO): NO